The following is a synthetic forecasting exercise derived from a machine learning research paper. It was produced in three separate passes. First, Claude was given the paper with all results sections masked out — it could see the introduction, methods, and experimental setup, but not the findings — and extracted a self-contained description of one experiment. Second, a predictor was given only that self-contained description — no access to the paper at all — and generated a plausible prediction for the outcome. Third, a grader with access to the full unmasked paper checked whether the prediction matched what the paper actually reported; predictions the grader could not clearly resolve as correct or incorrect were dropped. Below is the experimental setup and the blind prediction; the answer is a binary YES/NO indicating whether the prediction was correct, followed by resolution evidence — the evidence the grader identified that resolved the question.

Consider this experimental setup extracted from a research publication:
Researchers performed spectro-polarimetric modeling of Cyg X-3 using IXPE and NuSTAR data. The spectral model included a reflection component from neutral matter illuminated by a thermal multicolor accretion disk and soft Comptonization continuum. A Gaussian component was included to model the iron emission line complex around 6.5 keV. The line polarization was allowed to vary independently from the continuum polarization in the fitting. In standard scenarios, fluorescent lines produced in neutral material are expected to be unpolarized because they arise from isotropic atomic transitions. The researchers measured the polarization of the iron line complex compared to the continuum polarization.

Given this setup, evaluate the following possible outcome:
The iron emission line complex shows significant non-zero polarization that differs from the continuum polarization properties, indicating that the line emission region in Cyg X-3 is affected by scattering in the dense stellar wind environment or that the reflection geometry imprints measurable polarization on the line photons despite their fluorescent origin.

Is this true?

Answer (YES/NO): NO